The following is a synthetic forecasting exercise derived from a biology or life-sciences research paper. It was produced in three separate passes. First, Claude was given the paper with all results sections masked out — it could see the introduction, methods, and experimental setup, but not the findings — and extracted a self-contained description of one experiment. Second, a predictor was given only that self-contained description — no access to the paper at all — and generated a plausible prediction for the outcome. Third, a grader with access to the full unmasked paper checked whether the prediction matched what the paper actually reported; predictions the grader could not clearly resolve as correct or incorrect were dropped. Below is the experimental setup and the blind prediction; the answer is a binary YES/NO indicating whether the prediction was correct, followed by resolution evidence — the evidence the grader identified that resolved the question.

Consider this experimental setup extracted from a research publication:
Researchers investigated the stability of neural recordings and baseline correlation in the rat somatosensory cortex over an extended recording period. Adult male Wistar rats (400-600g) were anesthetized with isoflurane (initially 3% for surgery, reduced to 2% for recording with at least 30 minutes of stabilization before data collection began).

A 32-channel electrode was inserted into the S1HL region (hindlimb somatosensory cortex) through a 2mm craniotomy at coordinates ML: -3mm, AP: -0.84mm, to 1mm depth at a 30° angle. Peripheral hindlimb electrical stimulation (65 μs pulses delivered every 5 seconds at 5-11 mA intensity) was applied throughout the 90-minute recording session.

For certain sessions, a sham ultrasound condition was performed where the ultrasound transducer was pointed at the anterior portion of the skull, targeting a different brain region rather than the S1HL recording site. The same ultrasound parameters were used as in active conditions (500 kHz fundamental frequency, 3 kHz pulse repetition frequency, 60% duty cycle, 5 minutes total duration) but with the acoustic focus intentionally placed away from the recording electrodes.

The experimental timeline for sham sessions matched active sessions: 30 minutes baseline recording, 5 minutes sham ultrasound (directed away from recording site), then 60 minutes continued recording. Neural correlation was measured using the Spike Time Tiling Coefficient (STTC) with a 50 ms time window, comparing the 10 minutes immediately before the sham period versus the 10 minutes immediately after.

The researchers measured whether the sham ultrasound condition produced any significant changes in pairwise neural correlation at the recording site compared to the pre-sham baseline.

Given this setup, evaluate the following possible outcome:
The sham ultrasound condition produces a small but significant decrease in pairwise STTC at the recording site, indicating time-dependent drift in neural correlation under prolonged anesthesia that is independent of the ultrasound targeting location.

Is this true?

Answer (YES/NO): NO